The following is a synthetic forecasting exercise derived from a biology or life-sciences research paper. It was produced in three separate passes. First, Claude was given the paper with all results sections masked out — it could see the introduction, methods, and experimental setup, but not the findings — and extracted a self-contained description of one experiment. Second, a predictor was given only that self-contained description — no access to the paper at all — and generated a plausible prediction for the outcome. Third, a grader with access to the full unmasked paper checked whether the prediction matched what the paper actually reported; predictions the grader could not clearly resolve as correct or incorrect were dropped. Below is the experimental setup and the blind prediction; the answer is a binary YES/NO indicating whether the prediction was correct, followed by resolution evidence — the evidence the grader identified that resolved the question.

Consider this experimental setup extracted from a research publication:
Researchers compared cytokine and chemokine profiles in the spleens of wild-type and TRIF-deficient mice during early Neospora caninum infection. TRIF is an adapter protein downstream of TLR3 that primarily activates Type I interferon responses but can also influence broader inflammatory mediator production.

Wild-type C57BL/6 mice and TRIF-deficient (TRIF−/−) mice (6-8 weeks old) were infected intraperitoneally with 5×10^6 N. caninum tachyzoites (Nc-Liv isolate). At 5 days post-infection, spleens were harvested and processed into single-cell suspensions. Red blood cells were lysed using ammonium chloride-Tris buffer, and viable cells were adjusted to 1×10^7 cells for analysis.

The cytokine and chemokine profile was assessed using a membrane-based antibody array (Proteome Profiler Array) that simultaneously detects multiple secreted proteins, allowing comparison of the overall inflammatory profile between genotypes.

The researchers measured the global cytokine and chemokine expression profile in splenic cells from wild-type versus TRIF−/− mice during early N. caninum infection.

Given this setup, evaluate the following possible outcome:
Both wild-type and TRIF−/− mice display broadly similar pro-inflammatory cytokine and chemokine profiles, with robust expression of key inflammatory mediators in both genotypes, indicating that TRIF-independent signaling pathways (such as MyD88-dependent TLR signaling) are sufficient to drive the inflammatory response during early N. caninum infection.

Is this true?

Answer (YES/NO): NO